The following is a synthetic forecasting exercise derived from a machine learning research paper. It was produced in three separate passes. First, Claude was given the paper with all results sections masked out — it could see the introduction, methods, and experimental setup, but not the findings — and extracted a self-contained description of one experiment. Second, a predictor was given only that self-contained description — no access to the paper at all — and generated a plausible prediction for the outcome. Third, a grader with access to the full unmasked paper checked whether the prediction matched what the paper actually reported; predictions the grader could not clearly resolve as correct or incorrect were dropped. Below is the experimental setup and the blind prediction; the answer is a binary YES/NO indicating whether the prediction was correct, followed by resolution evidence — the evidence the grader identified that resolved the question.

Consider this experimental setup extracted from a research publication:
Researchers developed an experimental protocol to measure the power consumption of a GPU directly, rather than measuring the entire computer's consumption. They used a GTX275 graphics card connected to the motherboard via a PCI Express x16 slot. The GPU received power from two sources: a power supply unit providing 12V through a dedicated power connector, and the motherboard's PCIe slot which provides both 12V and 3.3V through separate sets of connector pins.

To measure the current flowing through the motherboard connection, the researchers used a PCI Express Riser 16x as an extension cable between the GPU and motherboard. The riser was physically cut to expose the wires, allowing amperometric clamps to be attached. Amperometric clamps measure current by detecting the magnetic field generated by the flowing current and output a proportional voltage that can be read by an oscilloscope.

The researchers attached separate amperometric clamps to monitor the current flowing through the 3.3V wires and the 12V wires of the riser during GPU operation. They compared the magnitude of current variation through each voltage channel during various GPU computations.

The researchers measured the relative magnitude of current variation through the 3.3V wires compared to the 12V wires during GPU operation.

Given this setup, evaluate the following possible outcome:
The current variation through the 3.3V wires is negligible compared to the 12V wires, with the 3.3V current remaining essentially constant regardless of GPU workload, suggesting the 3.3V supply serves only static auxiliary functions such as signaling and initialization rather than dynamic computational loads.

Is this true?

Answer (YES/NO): YES